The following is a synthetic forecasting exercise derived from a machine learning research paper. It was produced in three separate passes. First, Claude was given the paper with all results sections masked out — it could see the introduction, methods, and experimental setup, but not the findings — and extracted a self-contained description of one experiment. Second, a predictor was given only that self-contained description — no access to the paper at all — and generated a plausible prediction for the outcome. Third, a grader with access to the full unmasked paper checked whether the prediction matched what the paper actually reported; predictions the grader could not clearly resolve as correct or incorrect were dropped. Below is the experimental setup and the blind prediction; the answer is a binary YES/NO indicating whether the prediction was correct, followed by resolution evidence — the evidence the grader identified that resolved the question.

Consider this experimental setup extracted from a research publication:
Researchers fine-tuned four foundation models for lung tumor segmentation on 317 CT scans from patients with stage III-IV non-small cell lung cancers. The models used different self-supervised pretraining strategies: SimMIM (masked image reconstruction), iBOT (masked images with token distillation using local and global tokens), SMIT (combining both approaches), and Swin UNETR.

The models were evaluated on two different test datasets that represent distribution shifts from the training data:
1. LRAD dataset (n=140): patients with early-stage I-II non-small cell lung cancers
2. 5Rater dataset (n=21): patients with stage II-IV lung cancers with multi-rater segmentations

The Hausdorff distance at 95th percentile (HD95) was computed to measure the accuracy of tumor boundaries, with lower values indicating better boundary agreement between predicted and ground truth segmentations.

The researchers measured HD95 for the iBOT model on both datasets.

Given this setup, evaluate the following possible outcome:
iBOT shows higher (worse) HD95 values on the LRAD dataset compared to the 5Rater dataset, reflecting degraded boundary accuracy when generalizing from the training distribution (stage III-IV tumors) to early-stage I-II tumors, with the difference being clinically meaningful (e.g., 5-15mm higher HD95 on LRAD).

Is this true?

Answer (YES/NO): NO